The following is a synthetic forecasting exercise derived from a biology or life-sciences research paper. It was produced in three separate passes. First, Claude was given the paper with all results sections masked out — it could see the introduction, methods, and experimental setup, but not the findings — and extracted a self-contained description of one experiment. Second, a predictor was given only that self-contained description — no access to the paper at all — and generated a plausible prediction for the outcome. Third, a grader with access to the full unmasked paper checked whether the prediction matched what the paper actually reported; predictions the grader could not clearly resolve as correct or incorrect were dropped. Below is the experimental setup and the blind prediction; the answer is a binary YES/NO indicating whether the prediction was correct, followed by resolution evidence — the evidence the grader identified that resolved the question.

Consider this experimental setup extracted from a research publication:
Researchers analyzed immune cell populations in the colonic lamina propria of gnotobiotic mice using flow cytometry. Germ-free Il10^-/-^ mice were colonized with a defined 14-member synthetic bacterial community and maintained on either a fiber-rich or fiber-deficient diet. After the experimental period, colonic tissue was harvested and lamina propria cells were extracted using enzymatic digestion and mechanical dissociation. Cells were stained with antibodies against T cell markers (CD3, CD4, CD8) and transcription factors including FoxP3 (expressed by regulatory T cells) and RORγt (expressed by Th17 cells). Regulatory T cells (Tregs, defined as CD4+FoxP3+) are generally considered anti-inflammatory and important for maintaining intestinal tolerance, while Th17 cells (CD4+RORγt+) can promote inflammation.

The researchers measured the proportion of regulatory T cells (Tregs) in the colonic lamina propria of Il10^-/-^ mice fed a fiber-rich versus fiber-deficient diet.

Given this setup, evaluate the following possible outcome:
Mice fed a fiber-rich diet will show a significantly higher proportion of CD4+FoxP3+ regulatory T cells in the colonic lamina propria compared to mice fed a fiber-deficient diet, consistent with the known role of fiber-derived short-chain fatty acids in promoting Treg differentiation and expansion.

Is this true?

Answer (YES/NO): NO